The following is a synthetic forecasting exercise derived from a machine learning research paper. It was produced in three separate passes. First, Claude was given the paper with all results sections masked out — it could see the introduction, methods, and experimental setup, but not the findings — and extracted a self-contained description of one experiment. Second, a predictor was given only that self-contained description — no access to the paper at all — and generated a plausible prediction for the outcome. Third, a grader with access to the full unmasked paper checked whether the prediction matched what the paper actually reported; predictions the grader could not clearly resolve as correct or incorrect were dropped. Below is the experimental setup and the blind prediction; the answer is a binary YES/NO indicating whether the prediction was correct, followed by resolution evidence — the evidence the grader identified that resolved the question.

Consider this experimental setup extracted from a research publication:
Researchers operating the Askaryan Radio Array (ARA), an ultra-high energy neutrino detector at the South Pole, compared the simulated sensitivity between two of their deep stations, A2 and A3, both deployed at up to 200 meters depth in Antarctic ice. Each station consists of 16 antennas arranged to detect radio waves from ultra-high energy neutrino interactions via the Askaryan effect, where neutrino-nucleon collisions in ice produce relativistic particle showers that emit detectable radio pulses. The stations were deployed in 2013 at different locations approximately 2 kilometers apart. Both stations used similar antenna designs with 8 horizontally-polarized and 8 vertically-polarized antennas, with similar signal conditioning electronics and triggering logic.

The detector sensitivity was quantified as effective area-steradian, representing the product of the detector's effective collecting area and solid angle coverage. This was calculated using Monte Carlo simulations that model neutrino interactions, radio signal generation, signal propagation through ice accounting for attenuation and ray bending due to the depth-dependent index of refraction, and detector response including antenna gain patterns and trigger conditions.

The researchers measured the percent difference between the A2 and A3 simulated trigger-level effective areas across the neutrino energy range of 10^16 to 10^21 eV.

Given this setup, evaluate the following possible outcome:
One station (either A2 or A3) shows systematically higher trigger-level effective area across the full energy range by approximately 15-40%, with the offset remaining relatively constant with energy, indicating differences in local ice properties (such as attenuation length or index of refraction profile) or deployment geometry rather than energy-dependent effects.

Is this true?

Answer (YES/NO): NO